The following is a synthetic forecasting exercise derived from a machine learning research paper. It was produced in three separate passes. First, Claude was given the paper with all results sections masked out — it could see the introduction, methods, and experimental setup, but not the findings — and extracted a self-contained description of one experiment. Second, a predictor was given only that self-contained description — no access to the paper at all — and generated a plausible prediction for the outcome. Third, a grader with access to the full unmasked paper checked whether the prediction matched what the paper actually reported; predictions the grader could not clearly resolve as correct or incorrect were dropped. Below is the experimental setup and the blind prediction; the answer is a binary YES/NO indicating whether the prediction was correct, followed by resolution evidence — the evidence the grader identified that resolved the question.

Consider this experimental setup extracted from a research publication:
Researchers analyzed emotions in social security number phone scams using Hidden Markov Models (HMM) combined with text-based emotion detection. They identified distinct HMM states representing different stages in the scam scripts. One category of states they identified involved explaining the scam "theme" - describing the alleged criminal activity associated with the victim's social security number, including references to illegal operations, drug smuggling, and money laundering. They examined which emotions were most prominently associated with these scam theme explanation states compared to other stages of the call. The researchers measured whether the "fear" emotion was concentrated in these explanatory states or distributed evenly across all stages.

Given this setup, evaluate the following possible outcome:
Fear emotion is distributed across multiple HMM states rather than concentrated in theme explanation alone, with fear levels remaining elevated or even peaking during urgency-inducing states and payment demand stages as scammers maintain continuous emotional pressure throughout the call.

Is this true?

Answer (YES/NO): NO